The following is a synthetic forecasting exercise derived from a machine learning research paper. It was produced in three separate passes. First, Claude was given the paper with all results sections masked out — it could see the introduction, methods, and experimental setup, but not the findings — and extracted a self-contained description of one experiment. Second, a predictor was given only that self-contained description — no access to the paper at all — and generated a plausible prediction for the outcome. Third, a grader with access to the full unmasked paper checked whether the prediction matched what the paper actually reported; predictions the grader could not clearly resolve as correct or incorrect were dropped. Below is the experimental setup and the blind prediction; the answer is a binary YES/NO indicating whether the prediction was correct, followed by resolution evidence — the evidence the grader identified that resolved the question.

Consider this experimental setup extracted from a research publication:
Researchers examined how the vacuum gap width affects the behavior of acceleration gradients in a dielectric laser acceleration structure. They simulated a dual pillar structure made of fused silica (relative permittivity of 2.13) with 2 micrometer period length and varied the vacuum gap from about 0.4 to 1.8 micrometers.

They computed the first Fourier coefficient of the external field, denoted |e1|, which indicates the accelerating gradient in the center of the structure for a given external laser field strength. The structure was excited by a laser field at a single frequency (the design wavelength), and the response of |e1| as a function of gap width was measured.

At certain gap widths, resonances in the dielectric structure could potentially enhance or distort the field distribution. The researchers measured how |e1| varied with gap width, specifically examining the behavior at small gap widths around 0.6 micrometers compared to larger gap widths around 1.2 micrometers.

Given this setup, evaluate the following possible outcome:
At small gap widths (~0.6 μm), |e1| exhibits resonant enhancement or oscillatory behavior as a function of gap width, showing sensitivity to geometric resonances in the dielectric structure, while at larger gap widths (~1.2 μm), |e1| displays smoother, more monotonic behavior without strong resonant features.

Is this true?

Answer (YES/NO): YES